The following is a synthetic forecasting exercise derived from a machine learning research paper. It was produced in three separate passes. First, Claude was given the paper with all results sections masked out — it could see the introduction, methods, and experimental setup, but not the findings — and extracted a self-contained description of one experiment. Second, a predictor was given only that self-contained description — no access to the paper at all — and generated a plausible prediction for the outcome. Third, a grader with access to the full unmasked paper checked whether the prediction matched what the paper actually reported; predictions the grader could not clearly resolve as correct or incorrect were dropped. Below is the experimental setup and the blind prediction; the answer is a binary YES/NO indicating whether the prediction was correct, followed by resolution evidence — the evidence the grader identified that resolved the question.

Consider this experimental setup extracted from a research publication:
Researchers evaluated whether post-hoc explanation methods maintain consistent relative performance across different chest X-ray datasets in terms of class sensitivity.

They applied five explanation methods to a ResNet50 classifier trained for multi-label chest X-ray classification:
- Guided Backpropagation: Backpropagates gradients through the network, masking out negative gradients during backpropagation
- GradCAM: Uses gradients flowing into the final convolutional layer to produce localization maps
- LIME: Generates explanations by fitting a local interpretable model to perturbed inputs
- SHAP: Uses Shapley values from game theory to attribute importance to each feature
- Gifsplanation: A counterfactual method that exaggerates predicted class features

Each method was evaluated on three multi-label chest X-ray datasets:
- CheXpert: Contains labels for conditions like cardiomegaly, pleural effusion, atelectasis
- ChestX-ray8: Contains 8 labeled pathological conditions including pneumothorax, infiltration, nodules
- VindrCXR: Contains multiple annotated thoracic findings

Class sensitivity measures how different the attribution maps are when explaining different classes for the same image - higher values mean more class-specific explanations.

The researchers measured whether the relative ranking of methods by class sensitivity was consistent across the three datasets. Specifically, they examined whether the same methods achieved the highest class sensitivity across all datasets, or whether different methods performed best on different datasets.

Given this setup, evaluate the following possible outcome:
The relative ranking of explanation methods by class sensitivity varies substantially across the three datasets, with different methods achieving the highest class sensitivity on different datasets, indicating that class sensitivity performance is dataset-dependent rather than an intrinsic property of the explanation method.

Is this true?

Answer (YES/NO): YES